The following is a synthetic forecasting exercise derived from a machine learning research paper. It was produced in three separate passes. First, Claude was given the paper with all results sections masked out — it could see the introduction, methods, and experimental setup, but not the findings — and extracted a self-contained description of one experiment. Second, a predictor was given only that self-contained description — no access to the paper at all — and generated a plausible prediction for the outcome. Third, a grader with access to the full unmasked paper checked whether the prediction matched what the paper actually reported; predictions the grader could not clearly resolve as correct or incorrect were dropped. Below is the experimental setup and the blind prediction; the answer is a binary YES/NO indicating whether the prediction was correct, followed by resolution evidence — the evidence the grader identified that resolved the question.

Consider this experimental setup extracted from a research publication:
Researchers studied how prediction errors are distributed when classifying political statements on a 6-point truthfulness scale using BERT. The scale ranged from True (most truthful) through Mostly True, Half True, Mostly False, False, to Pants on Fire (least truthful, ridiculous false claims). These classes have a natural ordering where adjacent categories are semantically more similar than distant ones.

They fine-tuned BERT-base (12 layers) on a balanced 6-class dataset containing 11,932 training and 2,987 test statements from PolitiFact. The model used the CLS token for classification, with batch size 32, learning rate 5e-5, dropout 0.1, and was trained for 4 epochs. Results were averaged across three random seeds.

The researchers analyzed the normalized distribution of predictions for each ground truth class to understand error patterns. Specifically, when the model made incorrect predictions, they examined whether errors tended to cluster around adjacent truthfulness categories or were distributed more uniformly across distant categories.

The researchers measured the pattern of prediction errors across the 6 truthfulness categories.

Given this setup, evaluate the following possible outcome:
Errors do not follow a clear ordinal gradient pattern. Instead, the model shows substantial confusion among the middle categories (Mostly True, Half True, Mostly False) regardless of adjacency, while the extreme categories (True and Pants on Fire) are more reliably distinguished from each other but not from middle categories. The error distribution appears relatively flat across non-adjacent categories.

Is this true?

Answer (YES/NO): NO